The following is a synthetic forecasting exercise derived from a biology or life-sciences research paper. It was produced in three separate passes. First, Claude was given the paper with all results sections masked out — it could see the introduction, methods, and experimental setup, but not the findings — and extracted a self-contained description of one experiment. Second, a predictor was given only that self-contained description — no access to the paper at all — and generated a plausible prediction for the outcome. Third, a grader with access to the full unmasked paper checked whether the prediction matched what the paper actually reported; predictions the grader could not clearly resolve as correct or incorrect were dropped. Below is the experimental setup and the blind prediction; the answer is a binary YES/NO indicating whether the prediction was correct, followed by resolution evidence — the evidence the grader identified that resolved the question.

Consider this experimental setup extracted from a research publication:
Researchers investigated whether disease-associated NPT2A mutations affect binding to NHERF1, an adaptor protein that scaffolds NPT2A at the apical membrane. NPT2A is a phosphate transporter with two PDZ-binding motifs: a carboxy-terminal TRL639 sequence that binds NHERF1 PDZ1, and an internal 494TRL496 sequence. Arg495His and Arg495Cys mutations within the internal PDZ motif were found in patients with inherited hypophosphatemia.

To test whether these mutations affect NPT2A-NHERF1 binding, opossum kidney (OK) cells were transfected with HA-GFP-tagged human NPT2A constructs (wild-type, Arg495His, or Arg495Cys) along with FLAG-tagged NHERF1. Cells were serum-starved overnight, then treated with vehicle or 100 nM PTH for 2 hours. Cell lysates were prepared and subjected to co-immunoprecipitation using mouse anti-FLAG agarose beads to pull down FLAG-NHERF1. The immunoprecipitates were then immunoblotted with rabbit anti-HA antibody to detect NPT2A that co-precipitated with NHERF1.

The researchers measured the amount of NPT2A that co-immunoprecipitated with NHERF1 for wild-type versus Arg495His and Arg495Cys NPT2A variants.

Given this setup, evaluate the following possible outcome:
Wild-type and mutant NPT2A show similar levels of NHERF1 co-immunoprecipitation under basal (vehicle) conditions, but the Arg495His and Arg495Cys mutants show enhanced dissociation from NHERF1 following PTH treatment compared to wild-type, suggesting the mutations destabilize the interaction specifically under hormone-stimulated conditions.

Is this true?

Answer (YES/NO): NO